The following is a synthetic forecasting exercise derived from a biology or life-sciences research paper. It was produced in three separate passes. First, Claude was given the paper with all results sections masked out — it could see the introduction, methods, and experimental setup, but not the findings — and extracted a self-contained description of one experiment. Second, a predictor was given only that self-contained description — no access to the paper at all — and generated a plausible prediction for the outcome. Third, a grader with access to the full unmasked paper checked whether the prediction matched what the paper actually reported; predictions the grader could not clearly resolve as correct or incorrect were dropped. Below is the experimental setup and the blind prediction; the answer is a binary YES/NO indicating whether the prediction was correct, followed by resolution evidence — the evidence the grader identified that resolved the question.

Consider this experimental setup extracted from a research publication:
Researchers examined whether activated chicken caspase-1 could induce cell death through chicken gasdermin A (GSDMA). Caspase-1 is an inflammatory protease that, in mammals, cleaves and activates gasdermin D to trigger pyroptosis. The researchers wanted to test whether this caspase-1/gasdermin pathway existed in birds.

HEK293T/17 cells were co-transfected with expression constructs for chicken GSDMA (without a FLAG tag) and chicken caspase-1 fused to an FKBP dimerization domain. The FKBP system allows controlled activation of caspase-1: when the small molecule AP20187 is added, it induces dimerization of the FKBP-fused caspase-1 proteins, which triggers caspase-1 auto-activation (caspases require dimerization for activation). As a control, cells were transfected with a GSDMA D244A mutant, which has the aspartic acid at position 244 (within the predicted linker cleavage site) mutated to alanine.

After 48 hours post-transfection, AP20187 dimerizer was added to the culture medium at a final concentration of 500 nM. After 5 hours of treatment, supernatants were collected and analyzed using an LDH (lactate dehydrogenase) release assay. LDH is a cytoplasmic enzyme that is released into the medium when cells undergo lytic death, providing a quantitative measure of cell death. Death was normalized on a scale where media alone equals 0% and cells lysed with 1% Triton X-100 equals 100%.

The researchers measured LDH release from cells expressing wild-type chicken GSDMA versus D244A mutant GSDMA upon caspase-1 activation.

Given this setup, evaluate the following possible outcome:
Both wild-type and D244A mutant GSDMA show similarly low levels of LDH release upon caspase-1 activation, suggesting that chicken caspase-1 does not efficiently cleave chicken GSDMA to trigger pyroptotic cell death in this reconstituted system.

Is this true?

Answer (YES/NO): NO